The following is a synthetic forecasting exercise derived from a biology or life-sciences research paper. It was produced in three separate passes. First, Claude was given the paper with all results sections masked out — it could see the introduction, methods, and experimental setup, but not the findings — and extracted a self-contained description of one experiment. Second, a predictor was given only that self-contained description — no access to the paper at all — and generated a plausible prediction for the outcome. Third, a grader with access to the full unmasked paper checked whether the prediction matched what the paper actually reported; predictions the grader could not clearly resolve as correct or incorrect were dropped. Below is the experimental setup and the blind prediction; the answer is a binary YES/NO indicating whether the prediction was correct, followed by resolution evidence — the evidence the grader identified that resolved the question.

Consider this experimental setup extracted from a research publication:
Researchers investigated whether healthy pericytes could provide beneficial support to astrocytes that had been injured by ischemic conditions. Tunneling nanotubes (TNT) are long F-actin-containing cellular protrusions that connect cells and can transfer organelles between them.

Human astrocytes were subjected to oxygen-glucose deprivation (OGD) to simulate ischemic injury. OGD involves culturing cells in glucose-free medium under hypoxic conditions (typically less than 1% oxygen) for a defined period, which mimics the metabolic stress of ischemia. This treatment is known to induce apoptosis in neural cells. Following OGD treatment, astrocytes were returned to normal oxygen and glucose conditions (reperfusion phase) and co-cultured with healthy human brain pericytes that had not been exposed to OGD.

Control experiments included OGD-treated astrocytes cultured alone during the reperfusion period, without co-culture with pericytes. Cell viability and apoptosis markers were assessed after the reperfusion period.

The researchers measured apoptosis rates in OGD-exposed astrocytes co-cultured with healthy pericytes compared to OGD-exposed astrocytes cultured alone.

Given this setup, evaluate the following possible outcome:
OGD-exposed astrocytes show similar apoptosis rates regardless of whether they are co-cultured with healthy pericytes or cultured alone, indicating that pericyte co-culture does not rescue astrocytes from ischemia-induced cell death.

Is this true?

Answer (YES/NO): NO